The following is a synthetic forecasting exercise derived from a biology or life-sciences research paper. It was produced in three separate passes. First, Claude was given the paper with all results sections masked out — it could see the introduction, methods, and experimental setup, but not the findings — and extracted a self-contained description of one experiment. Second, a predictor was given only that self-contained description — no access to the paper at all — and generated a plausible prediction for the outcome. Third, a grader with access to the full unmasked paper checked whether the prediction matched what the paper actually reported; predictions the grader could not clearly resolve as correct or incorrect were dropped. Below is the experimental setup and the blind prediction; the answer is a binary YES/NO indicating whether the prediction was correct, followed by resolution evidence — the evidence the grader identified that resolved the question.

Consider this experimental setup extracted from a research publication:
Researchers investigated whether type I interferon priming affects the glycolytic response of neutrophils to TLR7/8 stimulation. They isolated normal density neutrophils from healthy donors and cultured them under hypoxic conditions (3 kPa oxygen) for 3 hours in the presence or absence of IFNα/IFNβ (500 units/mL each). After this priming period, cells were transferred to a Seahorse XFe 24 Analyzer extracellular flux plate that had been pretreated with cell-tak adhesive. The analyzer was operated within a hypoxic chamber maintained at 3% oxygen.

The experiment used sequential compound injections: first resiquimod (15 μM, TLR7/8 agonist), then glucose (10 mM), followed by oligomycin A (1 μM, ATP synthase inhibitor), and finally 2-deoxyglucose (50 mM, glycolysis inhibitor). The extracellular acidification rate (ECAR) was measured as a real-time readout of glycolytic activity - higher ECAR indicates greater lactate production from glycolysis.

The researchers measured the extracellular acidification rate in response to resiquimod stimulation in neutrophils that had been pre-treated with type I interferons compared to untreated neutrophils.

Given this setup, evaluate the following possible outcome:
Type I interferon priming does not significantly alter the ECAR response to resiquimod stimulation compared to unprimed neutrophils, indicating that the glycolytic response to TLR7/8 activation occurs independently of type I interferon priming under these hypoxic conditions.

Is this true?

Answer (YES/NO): NO